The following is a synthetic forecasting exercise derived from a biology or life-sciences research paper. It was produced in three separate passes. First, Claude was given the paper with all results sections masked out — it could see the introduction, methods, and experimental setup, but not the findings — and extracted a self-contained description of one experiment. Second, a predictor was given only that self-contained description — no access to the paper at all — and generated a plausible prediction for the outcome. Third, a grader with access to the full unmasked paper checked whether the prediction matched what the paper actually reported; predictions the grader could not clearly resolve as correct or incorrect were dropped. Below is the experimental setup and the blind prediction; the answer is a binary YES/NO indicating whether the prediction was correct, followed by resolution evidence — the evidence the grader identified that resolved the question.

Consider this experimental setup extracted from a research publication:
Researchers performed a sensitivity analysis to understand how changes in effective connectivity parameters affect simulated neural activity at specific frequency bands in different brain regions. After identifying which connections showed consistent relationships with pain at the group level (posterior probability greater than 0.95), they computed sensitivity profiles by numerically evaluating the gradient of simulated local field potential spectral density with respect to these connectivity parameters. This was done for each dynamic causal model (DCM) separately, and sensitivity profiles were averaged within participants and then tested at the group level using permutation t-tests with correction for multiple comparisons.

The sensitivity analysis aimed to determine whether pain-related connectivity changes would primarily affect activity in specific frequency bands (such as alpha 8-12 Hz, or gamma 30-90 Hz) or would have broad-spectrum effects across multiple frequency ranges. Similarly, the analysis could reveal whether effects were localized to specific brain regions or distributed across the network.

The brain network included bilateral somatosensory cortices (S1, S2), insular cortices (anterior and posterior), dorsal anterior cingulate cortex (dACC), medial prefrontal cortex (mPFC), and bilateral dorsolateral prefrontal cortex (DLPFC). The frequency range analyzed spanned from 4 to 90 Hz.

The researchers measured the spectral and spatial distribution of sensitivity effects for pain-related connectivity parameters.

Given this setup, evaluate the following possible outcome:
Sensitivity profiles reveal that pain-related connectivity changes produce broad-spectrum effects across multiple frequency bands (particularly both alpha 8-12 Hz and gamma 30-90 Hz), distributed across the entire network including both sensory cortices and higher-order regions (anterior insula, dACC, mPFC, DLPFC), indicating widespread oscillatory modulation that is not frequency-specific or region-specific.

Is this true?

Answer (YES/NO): NO